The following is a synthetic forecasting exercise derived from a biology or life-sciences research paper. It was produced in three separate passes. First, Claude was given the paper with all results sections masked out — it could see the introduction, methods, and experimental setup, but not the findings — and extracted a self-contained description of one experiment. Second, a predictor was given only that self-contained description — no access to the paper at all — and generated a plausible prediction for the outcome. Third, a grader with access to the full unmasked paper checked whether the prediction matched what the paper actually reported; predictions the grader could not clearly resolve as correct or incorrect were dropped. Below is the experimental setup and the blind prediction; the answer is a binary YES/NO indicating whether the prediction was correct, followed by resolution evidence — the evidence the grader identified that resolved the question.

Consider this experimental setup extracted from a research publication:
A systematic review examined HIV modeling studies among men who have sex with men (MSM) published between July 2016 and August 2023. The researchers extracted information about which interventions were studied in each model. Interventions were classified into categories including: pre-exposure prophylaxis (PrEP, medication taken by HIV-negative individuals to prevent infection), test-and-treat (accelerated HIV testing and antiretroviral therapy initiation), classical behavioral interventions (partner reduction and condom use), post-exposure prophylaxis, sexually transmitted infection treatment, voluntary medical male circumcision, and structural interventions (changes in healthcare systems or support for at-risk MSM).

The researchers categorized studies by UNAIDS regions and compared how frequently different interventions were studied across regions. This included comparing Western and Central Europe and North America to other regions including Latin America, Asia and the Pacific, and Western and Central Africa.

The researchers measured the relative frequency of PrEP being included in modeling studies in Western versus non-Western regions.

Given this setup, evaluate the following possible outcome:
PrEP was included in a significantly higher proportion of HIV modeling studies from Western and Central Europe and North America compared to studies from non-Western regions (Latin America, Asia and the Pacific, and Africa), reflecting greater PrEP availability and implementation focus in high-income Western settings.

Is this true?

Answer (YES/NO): YES